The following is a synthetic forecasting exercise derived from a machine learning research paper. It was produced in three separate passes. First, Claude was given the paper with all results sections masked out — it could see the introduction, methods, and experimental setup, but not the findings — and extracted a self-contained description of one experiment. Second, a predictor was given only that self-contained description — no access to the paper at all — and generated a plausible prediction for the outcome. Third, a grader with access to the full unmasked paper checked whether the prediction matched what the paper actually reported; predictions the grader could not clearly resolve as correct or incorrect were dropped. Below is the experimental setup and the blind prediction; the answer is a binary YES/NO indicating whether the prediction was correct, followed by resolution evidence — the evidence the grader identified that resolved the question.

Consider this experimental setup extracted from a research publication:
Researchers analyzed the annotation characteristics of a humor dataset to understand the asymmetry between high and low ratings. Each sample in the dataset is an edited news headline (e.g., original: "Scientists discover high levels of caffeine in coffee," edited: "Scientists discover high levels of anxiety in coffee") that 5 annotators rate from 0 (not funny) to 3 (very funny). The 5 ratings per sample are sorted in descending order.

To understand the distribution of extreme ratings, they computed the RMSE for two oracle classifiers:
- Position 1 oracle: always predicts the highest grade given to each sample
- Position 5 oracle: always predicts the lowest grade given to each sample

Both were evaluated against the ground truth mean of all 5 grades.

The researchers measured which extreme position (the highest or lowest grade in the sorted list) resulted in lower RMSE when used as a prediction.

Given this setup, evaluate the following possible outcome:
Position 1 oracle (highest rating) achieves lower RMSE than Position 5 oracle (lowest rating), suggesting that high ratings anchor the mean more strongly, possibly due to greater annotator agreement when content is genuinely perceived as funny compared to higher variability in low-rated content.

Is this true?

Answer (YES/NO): NO